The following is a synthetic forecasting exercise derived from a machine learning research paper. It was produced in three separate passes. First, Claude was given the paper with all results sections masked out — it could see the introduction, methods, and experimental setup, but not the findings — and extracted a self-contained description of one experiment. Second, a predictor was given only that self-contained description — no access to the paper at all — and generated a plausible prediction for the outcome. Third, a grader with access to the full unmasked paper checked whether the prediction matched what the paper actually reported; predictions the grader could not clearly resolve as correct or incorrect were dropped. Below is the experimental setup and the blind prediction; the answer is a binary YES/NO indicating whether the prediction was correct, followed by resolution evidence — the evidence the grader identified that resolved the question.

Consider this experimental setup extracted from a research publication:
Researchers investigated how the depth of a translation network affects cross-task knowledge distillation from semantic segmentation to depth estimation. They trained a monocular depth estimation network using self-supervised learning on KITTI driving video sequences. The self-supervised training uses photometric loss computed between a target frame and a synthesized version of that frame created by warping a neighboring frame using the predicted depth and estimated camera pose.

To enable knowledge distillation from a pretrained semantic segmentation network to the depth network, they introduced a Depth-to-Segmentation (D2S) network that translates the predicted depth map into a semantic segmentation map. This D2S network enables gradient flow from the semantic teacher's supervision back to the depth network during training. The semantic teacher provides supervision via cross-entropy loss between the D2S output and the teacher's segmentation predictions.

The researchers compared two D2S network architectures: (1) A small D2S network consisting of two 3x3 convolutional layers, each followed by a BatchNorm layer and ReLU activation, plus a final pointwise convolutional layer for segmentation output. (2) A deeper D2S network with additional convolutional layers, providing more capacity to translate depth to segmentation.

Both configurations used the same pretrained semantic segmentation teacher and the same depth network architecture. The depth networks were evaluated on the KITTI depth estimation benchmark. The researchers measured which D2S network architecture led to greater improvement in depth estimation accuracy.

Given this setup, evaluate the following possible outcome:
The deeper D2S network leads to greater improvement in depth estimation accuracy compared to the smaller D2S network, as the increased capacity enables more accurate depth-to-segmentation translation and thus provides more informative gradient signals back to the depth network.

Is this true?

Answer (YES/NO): NO